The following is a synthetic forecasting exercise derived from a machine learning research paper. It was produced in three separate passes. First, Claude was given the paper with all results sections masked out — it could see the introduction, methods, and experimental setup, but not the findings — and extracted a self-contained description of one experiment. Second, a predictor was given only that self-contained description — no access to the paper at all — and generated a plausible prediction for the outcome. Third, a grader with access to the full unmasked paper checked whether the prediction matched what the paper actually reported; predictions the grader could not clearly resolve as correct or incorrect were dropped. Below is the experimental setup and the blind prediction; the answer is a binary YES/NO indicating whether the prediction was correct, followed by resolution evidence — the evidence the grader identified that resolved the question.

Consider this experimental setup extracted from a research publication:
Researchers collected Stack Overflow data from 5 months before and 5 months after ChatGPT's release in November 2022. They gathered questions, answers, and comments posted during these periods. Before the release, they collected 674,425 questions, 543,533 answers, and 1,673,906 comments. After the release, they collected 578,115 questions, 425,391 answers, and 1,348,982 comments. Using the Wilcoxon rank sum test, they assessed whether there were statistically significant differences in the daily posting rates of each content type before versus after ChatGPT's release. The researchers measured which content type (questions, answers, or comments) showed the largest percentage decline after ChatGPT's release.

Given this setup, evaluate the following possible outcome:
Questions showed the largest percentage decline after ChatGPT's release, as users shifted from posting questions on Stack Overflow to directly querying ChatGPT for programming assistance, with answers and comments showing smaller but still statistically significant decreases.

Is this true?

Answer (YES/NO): NO